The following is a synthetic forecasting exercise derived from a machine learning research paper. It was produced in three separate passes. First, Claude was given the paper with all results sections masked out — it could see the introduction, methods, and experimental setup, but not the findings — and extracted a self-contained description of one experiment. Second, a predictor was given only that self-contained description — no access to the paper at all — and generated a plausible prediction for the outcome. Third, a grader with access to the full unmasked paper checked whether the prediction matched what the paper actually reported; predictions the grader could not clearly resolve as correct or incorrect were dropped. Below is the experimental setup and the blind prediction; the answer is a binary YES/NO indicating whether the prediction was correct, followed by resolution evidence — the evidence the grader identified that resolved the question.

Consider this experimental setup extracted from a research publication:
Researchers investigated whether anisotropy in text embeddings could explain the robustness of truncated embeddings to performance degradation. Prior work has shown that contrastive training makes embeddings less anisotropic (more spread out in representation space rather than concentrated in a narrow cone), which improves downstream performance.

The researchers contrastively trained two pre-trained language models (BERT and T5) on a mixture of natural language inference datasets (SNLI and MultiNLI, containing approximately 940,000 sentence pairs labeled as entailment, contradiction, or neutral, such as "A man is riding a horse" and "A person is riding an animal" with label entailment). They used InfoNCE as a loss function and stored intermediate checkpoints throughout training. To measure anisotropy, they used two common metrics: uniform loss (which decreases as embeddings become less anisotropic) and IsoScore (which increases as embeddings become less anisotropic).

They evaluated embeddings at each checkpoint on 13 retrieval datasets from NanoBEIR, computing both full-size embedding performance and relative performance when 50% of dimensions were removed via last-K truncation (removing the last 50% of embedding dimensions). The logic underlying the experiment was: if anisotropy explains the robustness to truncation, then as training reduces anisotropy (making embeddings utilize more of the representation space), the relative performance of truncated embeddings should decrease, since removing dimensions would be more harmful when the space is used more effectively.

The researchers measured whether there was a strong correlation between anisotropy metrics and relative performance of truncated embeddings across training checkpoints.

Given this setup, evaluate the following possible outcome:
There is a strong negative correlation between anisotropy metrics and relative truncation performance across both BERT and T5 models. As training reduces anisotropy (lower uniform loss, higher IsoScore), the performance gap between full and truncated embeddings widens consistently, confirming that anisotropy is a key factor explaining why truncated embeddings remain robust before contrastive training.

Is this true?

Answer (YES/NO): NO